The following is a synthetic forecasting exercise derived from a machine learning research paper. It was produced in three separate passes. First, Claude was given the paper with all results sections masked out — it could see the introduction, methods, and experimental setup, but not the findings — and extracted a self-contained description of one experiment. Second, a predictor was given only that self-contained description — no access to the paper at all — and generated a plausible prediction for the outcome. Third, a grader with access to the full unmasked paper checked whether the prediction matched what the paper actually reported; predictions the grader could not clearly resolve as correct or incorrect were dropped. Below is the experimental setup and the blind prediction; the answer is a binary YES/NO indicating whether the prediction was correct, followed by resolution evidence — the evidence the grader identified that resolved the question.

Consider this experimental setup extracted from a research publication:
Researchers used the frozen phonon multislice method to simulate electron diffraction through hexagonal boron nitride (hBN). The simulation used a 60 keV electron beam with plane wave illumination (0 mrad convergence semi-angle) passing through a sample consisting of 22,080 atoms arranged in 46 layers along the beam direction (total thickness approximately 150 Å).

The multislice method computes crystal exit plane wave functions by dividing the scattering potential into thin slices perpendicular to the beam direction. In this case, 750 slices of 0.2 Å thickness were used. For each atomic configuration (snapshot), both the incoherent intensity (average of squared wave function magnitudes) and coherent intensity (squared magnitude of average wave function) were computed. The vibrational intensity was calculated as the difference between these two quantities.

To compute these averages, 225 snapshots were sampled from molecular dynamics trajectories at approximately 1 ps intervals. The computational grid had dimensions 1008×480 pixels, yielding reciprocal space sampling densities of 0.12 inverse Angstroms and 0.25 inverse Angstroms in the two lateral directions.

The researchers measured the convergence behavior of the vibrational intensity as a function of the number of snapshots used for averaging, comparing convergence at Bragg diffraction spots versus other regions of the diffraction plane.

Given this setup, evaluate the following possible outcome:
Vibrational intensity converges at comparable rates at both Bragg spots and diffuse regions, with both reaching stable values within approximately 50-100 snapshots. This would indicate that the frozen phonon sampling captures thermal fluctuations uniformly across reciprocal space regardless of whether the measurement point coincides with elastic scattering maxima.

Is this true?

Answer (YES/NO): NO